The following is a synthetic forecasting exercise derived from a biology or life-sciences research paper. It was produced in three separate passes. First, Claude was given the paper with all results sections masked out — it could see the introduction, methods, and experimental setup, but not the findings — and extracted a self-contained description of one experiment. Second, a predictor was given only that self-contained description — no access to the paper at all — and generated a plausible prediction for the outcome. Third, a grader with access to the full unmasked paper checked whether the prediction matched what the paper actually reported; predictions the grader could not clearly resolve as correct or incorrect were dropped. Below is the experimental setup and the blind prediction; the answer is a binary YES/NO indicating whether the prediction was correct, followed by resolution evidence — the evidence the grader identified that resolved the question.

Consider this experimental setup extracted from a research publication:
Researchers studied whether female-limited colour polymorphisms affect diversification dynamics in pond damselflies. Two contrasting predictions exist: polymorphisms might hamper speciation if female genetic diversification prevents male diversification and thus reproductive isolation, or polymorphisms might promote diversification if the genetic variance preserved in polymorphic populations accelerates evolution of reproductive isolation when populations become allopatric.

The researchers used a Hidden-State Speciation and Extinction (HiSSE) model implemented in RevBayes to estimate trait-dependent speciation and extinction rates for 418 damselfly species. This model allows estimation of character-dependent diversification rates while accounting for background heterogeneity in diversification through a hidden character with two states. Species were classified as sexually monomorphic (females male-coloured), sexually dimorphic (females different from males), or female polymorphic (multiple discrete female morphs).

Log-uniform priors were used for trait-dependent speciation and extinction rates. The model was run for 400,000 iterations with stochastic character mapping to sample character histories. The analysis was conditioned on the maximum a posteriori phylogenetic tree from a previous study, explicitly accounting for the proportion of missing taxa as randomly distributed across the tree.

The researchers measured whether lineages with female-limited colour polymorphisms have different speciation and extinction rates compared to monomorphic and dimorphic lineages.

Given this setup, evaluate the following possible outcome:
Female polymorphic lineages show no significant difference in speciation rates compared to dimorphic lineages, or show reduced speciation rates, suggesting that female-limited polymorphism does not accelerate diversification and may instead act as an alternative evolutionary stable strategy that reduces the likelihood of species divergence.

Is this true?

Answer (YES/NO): NO